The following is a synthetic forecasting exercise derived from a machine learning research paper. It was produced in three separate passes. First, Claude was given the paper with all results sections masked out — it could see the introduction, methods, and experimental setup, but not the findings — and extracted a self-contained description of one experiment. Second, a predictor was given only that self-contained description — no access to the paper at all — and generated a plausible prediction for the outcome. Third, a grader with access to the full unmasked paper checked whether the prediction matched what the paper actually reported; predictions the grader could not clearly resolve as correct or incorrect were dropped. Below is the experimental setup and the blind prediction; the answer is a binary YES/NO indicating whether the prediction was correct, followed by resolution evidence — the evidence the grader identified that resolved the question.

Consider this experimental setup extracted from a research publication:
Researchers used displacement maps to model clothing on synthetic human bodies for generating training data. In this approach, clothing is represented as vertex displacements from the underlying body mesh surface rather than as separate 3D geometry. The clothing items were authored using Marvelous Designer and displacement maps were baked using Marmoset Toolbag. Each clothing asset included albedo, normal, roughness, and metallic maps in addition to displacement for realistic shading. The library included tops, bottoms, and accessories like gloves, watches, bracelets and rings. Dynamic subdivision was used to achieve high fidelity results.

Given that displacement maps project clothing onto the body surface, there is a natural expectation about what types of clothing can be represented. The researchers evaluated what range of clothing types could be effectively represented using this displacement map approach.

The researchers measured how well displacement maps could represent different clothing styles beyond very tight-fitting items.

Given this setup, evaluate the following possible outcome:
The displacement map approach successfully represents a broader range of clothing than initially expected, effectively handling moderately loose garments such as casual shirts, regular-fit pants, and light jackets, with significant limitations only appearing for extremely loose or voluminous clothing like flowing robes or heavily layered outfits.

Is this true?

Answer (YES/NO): NO